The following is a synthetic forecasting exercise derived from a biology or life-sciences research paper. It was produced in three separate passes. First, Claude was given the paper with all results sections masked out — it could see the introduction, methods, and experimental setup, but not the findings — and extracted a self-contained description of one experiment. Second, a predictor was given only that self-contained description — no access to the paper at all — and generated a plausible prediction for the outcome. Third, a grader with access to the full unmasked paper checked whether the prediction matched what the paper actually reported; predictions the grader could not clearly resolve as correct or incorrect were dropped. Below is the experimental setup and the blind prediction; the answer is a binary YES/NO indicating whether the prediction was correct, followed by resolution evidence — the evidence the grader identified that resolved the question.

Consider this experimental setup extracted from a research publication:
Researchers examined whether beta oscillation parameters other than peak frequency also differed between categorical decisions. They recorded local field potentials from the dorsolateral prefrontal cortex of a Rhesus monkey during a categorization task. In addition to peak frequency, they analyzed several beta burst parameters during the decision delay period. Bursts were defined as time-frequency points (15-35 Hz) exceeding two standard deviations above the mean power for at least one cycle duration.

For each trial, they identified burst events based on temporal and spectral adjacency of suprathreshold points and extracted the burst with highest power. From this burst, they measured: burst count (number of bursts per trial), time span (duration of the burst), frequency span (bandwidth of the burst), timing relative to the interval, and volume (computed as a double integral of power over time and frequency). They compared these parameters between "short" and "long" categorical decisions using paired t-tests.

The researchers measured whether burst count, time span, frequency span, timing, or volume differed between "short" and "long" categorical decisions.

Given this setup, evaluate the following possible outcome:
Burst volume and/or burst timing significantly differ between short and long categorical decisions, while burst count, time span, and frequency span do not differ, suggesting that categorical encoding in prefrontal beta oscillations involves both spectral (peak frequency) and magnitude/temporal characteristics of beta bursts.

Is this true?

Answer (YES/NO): NO